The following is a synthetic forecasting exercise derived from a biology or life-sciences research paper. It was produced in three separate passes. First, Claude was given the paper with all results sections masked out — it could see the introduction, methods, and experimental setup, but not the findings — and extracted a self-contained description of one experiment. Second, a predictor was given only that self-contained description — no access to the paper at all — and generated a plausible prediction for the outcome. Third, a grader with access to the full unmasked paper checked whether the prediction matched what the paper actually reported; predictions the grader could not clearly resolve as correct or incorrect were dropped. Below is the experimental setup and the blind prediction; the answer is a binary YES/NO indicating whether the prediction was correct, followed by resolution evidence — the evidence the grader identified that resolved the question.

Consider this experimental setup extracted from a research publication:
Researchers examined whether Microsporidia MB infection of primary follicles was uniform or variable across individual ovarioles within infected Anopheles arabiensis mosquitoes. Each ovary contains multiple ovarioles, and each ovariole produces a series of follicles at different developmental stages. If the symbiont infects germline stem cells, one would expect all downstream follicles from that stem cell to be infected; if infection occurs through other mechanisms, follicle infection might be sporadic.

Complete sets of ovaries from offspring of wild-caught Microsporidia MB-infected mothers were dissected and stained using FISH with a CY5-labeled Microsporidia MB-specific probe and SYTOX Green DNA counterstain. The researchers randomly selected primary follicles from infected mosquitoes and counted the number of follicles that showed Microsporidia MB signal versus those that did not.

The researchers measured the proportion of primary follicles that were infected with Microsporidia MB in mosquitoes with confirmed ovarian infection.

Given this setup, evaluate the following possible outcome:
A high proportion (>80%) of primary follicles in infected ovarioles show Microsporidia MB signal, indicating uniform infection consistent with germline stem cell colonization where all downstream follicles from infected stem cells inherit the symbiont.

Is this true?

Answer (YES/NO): YES